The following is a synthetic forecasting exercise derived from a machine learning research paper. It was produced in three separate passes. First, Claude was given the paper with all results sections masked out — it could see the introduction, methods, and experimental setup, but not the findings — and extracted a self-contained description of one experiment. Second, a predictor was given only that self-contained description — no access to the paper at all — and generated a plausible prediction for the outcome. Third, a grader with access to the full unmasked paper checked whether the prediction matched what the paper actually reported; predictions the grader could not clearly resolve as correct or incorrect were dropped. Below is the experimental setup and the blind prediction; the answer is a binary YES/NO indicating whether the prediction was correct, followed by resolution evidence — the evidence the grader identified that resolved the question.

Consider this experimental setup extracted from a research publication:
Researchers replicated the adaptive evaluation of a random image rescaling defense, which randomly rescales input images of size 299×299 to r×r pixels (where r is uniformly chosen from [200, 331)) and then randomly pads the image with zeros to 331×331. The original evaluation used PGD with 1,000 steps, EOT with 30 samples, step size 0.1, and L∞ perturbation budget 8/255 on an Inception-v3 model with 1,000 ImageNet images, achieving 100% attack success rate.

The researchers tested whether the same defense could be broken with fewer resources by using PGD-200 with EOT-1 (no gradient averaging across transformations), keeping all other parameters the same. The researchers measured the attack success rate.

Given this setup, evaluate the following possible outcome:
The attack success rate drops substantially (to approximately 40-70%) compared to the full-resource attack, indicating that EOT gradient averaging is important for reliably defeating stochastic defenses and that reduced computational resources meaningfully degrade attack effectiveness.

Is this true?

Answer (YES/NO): NO